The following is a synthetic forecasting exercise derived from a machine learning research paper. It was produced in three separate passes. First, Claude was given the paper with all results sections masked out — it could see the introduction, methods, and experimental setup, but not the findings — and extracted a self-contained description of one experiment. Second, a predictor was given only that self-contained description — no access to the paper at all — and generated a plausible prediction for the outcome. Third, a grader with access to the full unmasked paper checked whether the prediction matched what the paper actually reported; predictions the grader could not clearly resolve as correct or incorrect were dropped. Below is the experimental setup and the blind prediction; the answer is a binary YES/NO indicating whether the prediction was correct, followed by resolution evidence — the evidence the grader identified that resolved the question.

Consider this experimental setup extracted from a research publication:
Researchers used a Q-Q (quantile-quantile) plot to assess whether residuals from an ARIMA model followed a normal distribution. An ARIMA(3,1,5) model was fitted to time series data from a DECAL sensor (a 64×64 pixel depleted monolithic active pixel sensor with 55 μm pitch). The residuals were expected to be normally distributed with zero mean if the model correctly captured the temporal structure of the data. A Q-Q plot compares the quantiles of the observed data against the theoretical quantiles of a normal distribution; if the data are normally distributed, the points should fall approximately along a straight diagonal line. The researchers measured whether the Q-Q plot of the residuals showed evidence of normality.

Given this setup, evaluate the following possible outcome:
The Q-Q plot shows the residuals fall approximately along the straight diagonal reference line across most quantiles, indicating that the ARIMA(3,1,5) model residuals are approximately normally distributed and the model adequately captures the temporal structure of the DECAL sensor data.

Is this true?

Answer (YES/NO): YES